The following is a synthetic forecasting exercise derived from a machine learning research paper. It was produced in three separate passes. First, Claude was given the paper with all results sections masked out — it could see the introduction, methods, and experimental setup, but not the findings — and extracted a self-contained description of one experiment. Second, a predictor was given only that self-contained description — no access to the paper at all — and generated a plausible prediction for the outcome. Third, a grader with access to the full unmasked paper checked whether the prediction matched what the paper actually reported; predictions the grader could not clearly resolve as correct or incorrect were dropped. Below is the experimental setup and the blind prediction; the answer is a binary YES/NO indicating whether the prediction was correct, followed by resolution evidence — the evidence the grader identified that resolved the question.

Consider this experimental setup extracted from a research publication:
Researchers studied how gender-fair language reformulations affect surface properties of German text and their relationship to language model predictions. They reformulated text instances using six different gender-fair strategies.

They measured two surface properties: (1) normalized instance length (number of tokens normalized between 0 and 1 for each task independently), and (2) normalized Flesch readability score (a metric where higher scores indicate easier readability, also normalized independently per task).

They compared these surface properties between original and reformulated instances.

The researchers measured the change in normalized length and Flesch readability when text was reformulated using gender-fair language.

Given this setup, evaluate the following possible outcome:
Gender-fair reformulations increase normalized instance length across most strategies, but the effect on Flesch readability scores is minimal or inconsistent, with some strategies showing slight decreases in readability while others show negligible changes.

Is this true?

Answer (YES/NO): NO